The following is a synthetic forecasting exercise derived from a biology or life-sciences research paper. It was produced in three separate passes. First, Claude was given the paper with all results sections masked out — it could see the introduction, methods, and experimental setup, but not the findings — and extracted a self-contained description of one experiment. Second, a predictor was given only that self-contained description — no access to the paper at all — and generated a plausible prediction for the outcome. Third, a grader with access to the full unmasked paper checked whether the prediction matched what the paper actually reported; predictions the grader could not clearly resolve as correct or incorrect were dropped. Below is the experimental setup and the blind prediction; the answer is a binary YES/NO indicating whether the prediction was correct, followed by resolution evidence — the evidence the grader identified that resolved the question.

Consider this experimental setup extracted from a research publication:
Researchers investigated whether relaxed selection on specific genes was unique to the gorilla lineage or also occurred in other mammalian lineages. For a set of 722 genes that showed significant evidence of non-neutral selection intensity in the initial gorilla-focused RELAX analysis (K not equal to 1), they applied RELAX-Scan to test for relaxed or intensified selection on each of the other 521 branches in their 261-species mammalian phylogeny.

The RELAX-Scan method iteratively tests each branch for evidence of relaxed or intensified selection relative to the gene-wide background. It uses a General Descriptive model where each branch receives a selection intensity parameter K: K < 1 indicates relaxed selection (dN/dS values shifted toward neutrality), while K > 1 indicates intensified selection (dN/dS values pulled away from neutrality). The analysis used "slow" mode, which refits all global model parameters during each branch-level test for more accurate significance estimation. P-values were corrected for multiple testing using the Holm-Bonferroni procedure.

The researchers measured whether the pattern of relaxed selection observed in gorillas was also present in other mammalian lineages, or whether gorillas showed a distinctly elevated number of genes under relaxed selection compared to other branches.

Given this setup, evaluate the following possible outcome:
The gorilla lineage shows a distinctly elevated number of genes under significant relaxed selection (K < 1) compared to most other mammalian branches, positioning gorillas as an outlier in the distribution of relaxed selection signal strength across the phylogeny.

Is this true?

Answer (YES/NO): NO